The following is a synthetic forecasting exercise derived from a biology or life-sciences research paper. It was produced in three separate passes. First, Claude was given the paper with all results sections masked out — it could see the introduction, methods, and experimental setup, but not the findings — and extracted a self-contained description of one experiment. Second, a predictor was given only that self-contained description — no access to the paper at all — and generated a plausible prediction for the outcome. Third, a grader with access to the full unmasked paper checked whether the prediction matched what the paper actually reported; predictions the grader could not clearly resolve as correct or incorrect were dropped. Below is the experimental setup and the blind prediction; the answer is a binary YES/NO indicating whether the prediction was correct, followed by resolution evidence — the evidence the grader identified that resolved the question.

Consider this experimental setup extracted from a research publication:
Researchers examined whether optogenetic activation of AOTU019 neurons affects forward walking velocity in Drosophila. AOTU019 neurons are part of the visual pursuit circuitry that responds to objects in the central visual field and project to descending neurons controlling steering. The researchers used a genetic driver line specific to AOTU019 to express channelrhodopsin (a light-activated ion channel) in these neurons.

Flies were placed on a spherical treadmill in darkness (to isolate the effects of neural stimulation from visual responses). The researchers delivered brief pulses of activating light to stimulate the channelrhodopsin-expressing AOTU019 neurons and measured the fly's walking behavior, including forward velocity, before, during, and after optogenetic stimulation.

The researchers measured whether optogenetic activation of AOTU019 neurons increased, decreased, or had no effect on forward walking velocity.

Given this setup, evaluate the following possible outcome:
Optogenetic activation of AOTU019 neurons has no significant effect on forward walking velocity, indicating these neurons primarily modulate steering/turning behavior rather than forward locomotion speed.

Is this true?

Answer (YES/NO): NO